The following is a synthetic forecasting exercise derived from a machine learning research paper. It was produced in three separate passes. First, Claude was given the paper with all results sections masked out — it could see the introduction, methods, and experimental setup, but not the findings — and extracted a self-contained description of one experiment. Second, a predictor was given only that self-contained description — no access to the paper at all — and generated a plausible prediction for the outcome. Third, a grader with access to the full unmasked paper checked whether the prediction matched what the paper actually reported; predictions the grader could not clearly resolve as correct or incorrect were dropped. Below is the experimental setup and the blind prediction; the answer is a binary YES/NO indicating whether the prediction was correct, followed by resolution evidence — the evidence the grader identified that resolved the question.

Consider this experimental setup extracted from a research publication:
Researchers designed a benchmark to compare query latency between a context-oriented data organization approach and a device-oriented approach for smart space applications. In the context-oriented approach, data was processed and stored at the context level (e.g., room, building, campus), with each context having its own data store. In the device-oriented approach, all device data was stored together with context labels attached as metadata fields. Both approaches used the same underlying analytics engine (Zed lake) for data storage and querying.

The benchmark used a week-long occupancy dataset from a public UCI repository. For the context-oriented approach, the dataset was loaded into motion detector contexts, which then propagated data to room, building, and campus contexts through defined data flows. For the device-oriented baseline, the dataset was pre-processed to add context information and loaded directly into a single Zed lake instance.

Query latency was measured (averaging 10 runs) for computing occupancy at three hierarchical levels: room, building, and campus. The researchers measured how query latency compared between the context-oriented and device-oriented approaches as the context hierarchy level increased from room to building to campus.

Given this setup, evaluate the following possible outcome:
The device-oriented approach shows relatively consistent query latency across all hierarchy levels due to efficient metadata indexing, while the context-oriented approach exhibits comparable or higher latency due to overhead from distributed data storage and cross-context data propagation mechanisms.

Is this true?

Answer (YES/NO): NO